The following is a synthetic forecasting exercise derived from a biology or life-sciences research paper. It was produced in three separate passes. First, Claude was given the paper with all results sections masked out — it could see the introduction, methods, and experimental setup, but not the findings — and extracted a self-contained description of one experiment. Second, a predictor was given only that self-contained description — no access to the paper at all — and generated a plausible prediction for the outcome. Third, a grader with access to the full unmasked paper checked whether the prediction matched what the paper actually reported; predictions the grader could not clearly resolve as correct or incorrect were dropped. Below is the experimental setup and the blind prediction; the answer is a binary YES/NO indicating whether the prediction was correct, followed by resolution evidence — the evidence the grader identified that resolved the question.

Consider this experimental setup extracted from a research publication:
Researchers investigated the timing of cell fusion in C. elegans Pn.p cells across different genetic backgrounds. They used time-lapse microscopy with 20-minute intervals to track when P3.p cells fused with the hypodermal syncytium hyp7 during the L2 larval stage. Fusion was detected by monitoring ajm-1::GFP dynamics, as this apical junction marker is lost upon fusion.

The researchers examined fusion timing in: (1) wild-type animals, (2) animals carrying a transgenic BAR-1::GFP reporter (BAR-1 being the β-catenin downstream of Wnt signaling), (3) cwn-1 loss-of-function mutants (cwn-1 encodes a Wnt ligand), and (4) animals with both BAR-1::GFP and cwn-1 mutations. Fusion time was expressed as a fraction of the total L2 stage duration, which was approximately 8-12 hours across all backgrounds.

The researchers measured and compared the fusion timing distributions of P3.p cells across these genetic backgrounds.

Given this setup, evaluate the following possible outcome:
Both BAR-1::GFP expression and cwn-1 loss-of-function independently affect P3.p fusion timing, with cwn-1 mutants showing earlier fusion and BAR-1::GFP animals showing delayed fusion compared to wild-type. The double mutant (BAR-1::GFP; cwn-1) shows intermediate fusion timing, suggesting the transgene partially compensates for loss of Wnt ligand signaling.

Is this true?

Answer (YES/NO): NO